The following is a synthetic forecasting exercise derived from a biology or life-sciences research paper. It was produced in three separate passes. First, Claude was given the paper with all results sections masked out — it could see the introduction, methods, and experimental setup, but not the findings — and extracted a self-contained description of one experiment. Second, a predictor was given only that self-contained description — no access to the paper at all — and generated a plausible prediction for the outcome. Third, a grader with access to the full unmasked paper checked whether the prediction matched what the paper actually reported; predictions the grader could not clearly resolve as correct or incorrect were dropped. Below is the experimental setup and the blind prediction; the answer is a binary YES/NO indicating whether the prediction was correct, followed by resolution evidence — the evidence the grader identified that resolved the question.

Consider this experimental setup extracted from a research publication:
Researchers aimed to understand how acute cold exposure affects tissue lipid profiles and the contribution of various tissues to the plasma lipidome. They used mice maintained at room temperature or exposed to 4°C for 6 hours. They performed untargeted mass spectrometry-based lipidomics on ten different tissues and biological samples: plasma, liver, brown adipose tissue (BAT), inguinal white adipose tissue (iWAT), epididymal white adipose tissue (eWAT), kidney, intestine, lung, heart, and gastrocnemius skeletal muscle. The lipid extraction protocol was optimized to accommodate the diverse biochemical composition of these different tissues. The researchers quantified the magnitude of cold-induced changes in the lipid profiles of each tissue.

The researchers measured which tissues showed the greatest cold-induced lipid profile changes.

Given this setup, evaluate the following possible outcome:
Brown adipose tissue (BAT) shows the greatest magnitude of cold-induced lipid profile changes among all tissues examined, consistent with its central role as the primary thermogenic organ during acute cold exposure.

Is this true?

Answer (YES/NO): YES